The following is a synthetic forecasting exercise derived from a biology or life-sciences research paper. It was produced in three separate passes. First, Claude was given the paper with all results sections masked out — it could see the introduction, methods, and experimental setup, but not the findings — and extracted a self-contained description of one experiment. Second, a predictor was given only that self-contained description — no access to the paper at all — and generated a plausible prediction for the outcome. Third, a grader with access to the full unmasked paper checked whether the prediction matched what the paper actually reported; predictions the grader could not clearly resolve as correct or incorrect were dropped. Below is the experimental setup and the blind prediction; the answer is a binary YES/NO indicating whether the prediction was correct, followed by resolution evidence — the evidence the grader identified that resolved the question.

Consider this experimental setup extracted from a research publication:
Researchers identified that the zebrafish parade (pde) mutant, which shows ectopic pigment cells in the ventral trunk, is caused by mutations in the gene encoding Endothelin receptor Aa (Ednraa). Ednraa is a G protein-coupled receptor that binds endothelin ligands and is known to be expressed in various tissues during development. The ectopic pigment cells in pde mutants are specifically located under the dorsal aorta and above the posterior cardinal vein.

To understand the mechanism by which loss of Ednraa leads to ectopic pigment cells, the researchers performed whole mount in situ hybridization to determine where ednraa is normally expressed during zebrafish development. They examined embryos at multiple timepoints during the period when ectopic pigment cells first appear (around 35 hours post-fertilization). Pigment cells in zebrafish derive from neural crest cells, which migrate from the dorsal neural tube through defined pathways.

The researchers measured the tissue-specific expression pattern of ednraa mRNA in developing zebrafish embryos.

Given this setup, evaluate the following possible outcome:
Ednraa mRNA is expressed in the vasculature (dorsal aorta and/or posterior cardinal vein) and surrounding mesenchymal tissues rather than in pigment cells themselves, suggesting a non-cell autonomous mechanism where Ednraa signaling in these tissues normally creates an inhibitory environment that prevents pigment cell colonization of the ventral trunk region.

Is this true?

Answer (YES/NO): NO